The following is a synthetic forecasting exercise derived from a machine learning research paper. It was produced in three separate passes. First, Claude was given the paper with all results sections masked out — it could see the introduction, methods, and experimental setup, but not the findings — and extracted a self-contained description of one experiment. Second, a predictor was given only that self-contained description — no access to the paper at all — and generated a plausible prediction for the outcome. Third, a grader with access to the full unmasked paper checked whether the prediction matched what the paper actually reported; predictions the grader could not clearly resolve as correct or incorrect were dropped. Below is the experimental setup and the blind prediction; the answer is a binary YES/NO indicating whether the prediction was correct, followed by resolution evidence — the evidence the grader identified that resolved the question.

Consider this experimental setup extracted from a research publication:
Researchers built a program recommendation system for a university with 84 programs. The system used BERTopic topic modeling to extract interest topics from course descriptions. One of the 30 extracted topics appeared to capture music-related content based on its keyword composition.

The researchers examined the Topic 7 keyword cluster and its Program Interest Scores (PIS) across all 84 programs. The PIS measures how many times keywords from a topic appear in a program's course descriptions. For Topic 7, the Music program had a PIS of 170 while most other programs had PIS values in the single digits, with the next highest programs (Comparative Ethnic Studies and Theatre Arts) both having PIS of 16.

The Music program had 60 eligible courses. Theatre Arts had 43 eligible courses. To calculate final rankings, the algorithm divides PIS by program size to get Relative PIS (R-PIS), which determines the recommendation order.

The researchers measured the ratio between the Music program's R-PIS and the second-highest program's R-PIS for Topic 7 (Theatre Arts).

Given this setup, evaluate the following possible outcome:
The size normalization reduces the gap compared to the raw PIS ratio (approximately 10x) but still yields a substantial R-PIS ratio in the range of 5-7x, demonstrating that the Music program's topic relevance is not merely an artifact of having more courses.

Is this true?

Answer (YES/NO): NO